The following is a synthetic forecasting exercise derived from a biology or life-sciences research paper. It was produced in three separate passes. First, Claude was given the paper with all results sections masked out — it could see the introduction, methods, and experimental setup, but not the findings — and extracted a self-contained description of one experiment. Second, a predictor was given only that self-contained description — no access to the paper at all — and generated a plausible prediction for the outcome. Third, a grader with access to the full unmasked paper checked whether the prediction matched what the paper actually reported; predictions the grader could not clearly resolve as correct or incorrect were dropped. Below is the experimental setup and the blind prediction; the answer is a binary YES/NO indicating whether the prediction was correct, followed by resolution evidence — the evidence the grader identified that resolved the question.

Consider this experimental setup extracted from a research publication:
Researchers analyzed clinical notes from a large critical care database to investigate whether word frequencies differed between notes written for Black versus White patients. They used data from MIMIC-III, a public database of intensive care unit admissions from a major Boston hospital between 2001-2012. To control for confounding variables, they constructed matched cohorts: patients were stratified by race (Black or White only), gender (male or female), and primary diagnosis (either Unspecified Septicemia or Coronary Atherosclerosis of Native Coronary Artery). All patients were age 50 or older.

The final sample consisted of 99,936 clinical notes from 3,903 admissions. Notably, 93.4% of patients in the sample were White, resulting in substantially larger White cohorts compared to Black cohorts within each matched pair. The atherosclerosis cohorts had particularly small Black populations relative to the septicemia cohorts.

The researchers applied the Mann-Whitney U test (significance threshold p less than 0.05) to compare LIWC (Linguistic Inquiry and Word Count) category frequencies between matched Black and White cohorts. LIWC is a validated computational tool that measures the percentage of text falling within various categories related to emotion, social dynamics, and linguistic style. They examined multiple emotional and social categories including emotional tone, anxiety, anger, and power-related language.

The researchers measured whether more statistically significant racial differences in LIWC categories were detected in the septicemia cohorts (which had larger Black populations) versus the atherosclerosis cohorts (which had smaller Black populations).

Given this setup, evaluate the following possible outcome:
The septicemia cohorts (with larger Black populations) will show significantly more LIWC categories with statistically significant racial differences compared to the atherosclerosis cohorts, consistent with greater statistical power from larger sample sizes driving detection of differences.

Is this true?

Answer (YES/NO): YES